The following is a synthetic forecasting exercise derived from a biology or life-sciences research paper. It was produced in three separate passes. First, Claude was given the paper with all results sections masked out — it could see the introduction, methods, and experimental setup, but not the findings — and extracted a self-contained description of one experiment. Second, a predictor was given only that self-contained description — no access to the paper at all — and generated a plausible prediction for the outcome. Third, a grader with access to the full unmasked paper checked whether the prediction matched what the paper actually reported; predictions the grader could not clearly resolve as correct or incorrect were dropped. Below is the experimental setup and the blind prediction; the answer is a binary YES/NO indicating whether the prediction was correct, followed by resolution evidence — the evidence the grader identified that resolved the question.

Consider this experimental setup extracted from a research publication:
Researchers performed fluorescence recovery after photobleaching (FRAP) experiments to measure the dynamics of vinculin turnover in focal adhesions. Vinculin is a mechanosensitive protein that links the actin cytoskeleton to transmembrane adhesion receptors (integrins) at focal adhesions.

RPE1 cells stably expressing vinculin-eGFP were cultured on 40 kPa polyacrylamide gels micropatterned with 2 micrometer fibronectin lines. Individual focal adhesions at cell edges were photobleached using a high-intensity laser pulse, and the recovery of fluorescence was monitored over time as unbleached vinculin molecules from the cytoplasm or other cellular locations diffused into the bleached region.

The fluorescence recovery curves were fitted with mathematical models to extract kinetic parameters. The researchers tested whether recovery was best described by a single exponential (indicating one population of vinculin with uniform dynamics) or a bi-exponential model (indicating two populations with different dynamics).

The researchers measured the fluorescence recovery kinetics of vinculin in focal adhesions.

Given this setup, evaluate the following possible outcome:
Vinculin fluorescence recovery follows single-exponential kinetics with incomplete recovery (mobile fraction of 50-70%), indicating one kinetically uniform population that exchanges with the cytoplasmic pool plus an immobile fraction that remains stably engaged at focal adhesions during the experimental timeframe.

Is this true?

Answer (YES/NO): NO